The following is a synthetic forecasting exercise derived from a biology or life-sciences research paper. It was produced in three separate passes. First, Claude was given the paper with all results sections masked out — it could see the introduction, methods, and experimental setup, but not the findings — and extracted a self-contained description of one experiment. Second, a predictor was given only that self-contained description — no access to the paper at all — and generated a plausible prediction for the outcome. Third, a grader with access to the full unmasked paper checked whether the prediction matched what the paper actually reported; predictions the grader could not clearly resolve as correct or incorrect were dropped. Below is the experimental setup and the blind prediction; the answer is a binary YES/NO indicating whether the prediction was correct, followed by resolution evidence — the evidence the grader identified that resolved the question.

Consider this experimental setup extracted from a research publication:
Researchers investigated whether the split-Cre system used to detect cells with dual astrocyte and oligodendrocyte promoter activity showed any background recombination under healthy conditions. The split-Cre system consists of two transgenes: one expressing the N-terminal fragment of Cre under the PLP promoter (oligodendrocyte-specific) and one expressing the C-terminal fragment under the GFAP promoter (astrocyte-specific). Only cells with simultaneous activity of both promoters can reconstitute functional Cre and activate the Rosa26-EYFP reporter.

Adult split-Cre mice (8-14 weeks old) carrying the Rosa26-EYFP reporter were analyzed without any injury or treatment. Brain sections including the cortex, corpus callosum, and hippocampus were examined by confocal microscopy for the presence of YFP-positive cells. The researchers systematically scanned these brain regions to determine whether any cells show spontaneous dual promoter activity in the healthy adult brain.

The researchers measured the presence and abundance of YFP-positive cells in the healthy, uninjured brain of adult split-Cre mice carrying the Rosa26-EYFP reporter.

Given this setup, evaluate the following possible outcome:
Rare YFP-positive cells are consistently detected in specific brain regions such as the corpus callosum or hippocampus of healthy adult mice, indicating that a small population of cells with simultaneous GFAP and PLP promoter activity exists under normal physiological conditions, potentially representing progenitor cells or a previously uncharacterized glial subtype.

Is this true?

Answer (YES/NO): NO